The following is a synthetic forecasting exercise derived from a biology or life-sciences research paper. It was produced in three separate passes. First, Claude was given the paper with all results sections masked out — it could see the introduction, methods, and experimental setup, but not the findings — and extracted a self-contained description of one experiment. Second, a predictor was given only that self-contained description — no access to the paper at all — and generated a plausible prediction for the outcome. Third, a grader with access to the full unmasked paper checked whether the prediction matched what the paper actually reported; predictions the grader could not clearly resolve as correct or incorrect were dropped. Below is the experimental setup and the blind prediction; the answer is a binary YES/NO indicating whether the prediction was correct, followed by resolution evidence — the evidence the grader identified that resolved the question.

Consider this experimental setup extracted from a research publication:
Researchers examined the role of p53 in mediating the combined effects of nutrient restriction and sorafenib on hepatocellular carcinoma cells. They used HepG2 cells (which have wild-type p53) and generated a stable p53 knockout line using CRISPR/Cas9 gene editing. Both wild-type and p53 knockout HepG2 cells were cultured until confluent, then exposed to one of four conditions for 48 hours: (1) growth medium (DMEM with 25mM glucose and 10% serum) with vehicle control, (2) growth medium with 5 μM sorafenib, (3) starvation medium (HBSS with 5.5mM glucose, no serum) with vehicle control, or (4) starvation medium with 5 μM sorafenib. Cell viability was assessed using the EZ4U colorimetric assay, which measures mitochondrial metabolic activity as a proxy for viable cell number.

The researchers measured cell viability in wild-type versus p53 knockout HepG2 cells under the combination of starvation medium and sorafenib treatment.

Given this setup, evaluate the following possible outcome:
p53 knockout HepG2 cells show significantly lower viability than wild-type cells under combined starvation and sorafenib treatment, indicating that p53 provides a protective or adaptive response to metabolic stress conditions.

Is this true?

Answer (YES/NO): NO